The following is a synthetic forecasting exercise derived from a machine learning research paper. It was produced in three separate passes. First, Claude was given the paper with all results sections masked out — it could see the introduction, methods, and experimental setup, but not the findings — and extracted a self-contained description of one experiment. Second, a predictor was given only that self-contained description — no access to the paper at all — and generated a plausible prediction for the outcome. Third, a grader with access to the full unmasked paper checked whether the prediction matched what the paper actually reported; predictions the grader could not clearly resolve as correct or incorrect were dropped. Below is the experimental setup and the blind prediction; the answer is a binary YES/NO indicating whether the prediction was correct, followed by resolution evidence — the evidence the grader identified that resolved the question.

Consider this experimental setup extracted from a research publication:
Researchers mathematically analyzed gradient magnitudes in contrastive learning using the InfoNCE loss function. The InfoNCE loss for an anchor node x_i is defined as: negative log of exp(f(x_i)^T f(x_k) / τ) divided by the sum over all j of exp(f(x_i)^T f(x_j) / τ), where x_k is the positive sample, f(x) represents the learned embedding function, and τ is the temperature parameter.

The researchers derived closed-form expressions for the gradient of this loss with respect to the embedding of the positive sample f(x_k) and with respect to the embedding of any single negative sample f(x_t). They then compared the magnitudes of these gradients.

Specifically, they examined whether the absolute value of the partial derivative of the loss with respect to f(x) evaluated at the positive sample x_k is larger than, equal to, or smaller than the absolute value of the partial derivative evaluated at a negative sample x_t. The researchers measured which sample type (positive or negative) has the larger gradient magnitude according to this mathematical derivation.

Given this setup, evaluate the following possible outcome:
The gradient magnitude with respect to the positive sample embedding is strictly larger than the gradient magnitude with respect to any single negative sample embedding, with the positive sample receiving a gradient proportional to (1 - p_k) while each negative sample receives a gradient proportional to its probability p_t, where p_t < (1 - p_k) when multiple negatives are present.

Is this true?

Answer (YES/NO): NO